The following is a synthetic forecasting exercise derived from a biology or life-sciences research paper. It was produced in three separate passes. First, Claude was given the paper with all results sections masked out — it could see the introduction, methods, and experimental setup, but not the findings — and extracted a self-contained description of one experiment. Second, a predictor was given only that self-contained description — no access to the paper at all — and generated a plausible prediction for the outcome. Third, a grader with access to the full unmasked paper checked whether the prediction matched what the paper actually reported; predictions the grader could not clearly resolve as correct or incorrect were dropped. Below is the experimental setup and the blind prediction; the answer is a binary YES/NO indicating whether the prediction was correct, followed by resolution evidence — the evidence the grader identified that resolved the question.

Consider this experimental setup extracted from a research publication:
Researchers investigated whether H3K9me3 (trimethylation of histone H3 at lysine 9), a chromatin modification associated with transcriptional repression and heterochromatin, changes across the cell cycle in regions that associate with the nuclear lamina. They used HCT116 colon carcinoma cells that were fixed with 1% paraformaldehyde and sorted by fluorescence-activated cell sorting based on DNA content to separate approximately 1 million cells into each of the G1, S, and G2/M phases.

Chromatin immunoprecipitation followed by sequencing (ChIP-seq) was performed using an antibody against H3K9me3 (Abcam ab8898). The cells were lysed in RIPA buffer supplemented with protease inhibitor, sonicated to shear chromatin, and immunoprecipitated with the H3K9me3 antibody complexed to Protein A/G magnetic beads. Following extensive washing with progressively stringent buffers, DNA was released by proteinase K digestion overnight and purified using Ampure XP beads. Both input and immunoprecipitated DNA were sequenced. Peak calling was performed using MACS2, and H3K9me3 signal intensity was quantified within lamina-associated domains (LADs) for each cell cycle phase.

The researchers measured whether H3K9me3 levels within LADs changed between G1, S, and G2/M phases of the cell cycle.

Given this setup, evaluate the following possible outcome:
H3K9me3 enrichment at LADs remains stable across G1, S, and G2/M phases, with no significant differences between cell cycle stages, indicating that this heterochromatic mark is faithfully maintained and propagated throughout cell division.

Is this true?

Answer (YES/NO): YES